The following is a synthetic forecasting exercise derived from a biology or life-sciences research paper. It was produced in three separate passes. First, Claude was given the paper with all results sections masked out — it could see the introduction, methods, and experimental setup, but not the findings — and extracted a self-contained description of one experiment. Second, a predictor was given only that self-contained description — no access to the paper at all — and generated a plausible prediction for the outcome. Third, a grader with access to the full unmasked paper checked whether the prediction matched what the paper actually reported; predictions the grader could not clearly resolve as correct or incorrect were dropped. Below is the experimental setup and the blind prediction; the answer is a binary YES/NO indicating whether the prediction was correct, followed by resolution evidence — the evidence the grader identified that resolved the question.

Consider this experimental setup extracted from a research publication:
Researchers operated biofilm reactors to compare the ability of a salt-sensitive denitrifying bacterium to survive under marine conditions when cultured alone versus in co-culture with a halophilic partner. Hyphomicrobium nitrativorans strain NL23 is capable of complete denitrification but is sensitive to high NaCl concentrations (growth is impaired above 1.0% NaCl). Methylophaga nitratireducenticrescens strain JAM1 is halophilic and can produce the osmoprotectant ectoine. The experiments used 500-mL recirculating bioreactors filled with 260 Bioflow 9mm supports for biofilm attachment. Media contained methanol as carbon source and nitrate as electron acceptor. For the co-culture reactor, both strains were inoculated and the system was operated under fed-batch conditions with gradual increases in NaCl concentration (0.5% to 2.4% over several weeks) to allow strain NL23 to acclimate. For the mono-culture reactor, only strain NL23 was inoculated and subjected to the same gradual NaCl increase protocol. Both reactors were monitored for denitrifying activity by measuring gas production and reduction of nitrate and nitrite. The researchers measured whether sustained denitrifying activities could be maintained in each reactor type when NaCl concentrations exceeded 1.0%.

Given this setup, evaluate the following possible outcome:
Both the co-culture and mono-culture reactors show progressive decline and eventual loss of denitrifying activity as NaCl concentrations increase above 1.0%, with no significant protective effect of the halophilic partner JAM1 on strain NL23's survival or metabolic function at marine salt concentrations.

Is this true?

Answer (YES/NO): NO